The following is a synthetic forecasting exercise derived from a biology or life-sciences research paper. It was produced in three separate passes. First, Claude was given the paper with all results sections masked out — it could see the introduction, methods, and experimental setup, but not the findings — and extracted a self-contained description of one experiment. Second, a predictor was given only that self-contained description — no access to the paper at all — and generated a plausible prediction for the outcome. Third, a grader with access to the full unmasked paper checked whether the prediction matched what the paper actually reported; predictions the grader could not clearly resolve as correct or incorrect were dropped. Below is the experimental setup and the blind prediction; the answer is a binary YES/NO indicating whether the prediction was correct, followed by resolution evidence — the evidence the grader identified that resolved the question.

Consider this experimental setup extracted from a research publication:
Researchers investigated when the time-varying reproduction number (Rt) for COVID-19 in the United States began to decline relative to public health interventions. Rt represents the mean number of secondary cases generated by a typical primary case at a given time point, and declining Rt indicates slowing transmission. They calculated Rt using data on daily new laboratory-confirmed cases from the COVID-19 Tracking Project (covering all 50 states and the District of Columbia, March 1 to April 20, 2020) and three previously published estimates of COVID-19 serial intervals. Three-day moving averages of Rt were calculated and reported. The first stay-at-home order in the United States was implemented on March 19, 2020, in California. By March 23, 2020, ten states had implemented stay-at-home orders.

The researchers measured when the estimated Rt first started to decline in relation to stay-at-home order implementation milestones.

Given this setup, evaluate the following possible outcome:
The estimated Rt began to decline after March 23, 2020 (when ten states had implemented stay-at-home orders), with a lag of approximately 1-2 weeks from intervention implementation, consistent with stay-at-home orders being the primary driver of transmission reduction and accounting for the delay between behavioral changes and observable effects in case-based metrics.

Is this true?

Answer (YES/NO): NO